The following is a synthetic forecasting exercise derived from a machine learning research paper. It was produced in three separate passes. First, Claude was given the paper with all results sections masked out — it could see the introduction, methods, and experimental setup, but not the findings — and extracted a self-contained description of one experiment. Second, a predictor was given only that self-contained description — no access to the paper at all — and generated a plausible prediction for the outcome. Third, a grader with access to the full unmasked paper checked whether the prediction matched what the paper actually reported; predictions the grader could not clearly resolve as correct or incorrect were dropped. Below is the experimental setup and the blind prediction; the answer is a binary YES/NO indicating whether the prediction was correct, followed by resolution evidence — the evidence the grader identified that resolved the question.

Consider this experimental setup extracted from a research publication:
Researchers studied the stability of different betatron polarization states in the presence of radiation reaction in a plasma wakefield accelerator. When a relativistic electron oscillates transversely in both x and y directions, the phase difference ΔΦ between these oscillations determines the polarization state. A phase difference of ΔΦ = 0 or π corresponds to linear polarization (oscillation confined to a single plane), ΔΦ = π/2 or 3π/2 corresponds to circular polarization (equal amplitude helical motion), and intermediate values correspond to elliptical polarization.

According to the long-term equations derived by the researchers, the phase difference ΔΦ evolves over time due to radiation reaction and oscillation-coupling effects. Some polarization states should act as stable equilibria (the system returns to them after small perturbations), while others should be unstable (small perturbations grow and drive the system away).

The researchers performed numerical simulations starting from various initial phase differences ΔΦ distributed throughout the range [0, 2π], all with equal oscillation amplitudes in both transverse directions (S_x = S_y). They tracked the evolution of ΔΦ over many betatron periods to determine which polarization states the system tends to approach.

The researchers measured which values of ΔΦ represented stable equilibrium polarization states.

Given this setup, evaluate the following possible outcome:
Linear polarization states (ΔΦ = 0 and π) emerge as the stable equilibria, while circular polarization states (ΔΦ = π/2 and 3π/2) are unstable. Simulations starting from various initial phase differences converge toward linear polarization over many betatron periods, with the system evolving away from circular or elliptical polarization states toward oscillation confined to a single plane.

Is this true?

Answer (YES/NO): YES